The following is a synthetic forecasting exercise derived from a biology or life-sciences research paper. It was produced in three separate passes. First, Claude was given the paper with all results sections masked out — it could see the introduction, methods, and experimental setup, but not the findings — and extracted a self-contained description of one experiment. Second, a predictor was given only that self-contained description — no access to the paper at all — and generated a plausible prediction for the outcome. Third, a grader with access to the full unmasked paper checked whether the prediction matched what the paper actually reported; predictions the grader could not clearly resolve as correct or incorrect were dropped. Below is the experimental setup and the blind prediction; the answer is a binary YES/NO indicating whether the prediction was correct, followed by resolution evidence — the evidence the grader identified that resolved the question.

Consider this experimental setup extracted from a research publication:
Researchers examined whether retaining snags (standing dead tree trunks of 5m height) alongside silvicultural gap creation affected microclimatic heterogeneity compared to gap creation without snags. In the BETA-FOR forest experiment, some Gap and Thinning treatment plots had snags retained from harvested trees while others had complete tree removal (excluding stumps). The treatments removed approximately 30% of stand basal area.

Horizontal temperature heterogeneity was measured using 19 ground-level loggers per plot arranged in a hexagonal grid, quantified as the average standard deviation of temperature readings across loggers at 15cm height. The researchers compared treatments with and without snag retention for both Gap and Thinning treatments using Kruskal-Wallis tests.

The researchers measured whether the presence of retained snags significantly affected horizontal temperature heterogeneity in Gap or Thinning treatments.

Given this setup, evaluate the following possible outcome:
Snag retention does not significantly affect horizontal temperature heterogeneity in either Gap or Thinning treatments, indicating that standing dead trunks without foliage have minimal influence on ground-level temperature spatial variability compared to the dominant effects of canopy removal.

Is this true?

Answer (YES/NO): YES